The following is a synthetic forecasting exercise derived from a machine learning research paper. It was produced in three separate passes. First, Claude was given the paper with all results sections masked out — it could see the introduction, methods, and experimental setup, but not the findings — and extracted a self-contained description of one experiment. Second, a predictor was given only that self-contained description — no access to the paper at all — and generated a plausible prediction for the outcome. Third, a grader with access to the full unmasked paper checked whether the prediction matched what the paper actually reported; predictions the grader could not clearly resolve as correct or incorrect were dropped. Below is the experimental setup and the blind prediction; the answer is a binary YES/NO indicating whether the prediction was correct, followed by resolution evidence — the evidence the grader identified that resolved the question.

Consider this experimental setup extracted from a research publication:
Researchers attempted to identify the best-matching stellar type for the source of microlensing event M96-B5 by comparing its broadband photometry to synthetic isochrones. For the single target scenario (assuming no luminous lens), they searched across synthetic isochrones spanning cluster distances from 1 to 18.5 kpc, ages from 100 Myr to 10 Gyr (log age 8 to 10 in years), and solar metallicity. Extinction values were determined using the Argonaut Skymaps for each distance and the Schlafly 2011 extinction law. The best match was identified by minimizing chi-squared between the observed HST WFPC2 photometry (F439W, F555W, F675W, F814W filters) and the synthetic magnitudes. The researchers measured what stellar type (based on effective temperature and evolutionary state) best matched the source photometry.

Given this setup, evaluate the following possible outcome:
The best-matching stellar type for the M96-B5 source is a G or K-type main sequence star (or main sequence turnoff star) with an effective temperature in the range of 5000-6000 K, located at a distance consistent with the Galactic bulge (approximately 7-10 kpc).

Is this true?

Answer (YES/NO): NO